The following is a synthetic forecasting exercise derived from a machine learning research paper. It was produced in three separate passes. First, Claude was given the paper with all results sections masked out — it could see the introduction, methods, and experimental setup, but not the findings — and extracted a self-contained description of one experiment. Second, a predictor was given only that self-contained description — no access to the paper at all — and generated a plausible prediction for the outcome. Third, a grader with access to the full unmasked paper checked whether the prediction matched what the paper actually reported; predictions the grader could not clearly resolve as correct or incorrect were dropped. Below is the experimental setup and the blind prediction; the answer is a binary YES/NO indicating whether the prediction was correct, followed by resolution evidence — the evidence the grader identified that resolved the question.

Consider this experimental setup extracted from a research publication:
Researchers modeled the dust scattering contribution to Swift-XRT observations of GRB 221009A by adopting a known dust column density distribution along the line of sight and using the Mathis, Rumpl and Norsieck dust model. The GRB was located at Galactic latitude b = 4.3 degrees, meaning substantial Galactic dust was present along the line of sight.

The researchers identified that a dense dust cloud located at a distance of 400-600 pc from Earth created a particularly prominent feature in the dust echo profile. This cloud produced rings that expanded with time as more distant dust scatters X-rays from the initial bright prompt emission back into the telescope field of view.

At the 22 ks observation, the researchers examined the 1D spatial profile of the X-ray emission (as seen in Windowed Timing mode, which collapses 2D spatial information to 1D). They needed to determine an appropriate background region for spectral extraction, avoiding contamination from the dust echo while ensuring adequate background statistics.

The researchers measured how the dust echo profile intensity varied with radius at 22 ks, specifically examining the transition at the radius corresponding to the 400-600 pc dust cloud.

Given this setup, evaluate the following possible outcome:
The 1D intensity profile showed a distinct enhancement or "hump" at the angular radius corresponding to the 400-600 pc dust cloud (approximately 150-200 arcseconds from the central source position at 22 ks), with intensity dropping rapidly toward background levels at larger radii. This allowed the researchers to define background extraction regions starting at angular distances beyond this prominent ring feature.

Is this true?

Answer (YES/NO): NO